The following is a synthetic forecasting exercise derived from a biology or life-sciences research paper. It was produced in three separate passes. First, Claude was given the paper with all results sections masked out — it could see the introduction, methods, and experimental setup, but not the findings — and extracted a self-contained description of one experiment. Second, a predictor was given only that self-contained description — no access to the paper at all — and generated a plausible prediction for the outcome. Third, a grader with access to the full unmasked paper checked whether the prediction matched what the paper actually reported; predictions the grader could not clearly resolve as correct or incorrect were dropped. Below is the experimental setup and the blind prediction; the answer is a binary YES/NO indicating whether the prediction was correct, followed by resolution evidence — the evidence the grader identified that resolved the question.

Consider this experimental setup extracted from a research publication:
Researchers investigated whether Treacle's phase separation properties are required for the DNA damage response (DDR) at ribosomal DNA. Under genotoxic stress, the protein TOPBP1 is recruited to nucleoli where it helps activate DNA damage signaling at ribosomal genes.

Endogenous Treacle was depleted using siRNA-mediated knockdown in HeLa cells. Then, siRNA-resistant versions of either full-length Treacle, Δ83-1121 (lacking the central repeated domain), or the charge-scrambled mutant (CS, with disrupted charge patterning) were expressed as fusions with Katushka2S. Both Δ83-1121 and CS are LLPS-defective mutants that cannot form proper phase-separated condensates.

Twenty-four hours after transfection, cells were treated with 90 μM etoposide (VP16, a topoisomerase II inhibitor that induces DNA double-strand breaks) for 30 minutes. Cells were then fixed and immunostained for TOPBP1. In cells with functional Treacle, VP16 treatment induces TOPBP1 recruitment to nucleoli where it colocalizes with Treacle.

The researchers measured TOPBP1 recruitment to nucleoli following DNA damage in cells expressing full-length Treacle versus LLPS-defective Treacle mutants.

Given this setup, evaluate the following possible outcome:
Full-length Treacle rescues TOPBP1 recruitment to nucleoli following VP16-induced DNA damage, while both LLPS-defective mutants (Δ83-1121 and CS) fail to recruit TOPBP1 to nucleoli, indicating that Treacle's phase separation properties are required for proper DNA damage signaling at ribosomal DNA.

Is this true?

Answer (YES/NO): YES